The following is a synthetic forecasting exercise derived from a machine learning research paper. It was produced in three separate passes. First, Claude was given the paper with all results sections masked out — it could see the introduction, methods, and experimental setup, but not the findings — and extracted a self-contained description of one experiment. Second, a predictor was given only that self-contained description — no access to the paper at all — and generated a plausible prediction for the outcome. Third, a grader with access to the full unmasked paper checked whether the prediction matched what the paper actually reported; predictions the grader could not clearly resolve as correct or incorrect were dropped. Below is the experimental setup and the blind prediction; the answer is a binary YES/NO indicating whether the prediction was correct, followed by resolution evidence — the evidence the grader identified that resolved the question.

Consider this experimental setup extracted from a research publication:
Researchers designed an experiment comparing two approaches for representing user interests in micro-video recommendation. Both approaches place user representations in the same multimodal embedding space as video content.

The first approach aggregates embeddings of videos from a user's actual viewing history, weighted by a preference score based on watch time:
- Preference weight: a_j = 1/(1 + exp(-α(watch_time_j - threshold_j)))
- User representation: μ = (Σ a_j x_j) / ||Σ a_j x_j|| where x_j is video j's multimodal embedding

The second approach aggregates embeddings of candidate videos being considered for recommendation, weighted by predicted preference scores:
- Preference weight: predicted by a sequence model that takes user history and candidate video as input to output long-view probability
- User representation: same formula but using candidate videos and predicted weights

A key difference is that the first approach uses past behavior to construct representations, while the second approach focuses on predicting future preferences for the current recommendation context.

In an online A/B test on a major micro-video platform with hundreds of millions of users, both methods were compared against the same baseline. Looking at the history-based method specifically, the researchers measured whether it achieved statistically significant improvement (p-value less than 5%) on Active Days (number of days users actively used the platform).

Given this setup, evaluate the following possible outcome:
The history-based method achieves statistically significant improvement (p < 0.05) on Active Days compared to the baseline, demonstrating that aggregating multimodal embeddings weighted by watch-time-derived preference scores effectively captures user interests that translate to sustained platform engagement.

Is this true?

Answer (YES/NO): NO